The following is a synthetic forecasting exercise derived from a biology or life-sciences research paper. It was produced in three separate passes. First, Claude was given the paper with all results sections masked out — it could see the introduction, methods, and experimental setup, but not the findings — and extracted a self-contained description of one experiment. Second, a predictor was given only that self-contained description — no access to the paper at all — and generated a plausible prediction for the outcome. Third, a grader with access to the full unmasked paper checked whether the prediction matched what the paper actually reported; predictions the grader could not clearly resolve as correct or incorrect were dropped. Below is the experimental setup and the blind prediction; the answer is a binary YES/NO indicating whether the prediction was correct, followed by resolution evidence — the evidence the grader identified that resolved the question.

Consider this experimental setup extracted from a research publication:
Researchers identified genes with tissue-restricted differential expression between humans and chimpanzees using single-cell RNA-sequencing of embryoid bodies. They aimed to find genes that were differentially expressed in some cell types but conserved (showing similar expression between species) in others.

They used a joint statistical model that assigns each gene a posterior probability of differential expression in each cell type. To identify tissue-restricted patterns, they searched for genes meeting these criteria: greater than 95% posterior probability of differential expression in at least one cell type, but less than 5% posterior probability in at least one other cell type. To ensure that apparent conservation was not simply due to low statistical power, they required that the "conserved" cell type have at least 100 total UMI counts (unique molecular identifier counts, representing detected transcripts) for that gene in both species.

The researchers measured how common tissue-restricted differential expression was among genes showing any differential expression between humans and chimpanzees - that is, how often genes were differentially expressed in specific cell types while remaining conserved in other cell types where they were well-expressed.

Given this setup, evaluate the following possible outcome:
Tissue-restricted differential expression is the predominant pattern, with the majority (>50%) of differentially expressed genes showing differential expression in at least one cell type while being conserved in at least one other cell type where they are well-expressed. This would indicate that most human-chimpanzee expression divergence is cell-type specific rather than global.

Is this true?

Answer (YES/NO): NO